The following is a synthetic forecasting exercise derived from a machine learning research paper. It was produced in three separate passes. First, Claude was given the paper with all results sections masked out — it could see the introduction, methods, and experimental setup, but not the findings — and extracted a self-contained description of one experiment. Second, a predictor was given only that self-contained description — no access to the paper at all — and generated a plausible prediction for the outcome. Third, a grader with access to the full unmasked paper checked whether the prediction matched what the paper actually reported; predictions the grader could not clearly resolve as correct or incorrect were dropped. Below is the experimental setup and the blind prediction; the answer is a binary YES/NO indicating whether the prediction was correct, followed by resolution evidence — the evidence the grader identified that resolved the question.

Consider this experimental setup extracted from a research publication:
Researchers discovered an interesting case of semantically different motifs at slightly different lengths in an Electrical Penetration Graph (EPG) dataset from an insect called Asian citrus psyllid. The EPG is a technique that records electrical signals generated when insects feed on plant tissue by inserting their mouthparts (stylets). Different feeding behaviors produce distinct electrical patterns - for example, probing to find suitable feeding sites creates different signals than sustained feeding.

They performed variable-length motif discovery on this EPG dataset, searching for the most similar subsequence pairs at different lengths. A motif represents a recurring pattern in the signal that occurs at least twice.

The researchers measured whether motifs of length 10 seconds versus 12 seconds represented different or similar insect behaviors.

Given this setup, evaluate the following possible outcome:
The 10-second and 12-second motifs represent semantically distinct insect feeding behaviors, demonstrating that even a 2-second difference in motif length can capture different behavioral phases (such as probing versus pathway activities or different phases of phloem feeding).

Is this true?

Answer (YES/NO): YES